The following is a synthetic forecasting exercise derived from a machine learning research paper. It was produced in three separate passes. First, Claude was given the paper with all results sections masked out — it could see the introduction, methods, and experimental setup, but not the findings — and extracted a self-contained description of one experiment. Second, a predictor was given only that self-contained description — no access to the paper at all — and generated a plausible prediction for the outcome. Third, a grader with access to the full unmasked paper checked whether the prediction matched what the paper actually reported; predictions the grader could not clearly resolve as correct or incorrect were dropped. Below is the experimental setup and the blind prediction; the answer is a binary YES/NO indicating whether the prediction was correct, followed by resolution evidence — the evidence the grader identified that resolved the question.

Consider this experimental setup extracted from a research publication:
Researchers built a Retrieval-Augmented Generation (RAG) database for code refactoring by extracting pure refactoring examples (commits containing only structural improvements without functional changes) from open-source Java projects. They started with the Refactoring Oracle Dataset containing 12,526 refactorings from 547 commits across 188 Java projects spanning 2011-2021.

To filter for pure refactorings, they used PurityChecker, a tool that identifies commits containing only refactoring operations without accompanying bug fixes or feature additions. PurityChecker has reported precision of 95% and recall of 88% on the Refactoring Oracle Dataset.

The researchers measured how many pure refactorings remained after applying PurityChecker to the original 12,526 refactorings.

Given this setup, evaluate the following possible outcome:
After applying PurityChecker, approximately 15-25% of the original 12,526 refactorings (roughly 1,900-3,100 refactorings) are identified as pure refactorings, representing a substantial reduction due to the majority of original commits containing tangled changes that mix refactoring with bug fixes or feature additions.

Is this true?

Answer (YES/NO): NO